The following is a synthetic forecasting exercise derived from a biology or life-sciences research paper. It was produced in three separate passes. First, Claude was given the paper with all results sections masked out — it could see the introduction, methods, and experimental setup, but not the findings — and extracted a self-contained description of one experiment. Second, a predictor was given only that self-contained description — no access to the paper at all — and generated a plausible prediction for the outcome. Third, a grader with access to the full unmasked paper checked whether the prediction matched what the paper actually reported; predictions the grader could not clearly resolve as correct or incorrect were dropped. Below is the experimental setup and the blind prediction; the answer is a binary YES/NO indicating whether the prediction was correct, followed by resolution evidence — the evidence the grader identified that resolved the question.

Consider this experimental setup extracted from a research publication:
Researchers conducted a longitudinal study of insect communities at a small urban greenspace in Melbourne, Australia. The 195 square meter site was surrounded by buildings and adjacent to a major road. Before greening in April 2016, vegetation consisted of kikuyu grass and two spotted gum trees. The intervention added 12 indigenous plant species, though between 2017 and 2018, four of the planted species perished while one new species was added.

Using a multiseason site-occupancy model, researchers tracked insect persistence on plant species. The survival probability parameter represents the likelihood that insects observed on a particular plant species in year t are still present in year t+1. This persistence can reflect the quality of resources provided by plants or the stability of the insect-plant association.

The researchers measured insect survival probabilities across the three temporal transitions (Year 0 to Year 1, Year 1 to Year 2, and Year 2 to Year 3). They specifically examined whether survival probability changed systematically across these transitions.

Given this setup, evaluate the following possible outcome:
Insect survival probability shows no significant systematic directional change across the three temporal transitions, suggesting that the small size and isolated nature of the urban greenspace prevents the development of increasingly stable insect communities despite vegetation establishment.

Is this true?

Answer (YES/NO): NO